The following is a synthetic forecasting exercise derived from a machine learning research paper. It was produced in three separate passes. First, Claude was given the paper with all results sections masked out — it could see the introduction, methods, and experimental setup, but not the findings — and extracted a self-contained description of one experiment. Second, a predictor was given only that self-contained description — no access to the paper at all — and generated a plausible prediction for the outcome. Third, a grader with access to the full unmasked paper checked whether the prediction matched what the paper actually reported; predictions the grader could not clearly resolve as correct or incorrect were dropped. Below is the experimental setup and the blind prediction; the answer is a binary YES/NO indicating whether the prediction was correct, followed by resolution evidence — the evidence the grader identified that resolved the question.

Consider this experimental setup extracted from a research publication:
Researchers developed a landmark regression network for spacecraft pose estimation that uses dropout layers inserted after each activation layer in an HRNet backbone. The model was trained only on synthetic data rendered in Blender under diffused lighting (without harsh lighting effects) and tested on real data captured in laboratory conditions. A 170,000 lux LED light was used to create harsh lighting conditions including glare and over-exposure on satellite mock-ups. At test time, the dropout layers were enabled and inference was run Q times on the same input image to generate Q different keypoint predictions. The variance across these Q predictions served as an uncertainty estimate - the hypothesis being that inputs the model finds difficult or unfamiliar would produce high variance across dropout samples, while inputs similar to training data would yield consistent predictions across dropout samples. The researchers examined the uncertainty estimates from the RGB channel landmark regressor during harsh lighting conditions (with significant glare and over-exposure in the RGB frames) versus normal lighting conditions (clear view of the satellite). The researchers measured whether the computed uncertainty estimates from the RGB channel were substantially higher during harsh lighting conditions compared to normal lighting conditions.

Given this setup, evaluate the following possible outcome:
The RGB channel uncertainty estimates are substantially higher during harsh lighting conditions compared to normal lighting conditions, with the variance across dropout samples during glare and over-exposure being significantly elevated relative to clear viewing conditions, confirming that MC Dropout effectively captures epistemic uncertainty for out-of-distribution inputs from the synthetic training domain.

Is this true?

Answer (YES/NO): YES